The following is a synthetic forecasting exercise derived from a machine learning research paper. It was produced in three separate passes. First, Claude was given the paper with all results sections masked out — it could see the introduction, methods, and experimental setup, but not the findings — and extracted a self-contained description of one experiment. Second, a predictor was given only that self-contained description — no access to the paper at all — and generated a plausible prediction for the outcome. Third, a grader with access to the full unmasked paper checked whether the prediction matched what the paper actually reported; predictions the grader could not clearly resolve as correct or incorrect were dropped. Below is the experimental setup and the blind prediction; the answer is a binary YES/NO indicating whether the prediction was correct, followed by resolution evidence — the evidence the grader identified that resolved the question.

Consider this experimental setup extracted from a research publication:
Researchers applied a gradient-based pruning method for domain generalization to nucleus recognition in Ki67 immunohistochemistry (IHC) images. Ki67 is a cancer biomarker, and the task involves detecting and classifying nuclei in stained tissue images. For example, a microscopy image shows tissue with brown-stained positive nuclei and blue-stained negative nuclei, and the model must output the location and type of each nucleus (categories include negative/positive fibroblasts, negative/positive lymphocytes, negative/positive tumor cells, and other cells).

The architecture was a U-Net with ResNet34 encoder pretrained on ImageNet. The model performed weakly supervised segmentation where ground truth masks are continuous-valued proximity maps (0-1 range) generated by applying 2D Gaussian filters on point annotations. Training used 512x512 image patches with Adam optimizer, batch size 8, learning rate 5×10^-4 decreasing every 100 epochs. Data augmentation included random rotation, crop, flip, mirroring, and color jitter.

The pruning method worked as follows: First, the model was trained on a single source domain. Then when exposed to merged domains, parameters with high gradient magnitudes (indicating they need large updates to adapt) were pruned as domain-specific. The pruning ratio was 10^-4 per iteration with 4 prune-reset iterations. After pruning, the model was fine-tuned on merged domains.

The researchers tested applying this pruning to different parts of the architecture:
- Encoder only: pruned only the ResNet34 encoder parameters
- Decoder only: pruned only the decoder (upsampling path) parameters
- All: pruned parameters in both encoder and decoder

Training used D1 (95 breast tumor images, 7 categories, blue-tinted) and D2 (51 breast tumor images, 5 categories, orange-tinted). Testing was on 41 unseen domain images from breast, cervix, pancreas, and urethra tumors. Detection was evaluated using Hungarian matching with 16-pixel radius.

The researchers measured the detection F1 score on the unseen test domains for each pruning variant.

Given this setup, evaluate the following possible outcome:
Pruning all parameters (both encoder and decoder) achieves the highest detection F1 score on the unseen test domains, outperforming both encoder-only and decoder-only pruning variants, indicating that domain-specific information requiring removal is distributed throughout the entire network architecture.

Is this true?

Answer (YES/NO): YES